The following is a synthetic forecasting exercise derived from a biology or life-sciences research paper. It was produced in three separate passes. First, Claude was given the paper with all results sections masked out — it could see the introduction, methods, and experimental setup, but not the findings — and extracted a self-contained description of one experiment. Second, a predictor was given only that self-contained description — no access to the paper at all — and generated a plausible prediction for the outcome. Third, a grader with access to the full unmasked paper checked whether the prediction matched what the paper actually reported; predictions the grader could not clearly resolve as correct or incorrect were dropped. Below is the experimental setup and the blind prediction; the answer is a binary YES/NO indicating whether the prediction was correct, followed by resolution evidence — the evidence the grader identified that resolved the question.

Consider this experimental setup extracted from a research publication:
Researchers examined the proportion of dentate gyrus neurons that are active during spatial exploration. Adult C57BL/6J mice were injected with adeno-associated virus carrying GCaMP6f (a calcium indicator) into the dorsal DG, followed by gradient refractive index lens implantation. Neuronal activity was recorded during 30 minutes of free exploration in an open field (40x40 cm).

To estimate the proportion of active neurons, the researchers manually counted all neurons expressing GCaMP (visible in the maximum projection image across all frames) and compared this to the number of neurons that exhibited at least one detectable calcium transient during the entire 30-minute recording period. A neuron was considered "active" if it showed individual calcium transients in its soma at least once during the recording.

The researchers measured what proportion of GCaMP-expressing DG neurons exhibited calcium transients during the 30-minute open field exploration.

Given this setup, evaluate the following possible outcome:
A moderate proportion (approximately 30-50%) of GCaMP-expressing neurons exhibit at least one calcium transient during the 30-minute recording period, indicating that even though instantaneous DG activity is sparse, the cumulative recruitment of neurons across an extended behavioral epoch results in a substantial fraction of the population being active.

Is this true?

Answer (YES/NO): NO